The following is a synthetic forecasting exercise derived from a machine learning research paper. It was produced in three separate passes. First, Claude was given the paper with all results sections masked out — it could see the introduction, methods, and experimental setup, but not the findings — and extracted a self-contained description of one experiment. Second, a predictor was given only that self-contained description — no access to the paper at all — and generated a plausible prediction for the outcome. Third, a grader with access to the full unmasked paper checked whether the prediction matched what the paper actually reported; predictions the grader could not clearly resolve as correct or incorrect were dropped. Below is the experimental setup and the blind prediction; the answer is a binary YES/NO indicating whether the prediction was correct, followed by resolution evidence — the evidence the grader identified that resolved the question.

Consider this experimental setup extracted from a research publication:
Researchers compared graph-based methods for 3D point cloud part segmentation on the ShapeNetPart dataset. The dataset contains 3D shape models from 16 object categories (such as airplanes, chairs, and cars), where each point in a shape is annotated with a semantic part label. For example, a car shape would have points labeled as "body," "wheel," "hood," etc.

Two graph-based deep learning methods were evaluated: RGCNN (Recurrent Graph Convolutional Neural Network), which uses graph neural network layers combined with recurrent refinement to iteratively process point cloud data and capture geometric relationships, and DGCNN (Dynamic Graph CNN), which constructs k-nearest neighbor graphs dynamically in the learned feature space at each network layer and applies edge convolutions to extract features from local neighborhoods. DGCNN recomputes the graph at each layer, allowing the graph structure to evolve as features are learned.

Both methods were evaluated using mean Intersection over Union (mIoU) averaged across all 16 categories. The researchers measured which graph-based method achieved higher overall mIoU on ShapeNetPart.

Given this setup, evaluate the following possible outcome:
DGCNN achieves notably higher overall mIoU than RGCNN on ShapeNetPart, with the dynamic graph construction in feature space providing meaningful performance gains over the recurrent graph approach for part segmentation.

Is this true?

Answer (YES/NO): NO